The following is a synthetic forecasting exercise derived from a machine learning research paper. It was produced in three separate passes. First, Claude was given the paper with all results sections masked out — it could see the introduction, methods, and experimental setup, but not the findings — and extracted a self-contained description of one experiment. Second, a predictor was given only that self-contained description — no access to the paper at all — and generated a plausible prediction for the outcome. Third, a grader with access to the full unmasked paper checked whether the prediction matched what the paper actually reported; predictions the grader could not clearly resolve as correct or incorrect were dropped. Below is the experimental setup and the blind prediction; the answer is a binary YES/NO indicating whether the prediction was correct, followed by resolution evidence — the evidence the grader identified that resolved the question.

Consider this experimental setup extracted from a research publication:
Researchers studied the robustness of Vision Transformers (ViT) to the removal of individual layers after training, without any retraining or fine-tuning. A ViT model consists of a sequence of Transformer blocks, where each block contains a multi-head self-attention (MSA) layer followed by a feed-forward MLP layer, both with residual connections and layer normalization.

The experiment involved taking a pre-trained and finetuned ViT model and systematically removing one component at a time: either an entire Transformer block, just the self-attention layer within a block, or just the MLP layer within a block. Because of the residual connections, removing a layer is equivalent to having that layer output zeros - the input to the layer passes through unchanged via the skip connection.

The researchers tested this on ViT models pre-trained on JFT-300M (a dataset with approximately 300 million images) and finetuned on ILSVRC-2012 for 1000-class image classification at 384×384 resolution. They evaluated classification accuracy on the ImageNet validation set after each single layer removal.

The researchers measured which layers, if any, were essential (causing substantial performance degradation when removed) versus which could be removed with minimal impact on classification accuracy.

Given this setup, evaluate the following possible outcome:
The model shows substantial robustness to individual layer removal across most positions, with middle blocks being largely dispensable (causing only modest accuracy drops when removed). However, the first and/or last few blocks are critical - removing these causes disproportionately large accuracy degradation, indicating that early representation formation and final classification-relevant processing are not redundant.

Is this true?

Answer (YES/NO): NO